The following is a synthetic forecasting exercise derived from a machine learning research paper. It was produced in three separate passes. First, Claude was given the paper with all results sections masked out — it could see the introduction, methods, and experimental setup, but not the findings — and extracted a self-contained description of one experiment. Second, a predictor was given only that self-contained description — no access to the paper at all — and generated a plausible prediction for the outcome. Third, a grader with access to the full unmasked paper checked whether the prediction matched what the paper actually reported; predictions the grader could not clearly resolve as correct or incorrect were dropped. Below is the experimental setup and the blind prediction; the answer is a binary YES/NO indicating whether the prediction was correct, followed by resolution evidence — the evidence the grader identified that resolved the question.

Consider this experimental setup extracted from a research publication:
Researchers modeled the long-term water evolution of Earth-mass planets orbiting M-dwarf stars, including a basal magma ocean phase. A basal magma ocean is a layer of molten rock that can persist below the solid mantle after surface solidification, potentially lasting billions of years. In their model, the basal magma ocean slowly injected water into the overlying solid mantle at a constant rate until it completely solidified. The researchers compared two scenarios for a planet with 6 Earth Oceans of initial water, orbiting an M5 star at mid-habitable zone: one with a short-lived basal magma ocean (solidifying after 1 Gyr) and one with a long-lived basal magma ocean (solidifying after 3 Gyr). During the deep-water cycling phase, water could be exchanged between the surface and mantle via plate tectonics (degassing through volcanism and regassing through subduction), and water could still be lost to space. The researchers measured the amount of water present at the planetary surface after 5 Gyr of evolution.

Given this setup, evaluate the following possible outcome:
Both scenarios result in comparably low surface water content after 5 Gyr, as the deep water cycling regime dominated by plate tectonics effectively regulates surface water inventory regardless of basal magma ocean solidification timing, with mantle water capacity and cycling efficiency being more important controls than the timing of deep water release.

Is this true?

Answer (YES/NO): NO